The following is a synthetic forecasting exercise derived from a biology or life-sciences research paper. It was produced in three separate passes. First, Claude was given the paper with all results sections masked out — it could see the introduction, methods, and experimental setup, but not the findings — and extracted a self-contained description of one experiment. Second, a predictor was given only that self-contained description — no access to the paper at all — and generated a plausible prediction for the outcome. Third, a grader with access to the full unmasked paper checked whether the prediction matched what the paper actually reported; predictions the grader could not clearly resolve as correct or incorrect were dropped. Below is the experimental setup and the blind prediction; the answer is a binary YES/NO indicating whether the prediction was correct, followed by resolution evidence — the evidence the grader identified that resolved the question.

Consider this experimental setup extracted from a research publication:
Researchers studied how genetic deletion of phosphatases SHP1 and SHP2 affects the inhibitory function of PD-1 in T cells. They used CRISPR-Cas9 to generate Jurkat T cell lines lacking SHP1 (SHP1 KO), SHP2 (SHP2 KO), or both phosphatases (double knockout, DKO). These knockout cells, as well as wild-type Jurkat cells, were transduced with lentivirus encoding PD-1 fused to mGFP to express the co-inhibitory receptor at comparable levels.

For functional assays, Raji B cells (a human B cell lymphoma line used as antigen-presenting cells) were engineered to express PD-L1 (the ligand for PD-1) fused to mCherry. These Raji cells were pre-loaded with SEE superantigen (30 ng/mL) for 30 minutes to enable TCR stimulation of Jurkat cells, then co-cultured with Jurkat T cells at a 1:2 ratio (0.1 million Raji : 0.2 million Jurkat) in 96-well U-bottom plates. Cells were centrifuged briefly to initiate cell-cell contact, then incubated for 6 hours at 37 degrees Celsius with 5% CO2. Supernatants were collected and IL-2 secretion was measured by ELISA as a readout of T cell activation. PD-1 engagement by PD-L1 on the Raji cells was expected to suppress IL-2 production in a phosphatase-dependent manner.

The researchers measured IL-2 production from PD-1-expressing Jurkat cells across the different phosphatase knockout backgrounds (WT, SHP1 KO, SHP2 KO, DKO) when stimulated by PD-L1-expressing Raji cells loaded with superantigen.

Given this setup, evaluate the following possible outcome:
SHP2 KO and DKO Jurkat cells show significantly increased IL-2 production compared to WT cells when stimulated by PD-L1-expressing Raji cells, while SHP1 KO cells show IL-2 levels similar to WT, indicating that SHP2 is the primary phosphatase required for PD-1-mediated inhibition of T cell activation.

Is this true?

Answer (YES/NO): NO